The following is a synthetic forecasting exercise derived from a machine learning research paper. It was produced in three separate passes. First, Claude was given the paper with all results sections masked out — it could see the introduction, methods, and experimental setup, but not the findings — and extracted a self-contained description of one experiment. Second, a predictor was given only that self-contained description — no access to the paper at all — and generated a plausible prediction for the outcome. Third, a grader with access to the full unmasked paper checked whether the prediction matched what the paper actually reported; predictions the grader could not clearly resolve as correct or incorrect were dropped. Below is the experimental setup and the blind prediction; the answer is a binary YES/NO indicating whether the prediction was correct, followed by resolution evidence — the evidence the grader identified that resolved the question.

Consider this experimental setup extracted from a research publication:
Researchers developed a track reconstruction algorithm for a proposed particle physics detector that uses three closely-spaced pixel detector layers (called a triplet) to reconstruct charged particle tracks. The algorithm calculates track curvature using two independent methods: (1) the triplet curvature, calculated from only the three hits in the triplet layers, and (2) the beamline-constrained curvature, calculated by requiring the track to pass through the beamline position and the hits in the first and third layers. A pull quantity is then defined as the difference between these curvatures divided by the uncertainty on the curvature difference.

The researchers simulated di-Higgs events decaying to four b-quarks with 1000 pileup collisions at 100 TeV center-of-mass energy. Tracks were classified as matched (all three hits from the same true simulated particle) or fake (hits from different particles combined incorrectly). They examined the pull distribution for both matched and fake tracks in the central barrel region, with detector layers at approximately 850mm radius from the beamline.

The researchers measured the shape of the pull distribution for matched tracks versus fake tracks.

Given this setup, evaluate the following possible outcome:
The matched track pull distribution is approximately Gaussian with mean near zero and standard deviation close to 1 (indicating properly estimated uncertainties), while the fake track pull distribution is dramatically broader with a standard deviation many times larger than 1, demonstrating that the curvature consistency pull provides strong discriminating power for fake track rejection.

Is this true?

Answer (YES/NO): YES